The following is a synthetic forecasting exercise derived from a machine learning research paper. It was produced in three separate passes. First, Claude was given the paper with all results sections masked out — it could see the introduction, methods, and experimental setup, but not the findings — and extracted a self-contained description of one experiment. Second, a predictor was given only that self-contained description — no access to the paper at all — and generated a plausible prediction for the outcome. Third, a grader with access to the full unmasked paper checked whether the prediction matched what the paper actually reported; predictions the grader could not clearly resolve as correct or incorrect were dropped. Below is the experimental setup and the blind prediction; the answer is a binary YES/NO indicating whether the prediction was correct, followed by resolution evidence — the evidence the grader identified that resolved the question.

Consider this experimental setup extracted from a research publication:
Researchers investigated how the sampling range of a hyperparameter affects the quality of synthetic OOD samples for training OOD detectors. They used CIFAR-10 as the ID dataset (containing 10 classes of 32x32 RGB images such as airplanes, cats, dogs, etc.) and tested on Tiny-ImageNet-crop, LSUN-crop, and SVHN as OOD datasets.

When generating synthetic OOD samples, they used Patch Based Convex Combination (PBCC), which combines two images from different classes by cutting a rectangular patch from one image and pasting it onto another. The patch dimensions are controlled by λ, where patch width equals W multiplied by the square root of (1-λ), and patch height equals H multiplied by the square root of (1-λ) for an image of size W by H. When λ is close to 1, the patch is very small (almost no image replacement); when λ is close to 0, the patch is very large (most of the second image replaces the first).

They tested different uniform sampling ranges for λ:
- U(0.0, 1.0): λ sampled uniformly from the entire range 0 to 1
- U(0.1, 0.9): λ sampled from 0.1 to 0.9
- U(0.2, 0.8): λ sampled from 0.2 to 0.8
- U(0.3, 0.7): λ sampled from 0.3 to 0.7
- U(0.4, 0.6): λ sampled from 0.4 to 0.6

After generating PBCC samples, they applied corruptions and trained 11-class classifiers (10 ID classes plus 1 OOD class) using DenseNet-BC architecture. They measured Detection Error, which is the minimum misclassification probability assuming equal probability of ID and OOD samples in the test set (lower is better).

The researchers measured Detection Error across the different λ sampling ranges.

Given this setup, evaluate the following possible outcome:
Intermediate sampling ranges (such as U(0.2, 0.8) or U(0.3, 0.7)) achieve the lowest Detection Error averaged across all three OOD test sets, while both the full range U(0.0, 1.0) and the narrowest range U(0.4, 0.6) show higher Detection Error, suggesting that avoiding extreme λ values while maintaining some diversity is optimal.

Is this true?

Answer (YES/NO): NO